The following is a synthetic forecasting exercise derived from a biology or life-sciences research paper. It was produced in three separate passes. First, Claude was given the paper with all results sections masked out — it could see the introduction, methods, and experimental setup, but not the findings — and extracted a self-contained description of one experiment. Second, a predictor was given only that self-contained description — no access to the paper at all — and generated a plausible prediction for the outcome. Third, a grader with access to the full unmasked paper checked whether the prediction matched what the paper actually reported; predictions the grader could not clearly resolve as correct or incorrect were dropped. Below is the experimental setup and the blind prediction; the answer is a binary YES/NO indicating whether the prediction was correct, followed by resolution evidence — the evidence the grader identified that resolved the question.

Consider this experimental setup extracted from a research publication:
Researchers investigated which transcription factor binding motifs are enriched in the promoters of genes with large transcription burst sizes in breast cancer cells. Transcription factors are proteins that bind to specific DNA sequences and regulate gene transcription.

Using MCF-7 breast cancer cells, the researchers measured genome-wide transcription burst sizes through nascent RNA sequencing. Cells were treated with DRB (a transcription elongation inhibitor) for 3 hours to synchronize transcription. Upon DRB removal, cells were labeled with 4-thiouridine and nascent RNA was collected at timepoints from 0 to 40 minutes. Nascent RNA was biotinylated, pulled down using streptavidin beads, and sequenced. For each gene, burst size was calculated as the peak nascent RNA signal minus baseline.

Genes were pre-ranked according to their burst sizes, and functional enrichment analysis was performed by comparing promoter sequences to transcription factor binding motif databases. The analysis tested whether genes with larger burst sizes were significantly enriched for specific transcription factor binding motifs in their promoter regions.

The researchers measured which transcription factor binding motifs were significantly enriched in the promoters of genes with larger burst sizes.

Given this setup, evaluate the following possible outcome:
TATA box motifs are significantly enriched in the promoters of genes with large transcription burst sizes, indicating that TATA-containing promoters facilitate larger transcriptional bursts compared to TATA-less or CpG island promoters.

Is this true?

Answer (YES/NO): YES